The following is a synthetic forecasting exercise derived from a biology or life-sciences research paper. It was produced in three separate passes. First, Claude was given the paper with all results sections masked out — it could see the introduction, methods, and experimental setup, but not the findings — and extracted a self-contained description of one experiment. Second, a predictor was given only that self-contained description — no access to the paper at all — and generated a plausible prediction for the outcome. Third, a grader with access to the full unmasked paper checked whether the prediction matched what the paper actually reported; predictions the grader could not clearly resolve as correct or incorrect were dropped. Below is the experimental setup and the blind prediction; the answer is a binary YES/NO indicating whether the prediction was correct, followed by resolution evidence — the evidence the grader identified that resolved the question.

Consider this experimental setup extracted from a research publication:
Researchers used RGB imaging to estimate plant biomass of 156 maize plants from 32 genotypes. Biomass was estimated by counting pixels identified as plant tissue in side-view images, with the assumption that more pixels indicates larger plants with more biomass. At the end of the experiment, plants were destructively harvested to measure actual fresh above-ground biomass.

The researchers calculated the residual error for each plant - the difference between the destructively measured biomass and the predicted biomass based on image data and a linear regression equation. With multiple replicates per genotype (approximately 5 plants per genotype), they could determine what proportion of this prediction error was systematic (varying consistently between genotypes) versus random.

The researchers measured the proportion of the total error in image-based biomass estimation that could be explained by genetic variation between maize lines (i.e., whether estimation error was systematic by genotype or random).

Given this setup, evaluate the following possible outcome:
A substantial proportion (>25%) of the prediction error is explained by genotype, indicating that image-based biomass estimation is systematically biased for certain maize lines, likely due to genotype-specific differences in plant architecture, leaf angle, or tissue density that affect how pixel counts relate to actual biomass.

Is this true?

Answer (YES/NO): YES